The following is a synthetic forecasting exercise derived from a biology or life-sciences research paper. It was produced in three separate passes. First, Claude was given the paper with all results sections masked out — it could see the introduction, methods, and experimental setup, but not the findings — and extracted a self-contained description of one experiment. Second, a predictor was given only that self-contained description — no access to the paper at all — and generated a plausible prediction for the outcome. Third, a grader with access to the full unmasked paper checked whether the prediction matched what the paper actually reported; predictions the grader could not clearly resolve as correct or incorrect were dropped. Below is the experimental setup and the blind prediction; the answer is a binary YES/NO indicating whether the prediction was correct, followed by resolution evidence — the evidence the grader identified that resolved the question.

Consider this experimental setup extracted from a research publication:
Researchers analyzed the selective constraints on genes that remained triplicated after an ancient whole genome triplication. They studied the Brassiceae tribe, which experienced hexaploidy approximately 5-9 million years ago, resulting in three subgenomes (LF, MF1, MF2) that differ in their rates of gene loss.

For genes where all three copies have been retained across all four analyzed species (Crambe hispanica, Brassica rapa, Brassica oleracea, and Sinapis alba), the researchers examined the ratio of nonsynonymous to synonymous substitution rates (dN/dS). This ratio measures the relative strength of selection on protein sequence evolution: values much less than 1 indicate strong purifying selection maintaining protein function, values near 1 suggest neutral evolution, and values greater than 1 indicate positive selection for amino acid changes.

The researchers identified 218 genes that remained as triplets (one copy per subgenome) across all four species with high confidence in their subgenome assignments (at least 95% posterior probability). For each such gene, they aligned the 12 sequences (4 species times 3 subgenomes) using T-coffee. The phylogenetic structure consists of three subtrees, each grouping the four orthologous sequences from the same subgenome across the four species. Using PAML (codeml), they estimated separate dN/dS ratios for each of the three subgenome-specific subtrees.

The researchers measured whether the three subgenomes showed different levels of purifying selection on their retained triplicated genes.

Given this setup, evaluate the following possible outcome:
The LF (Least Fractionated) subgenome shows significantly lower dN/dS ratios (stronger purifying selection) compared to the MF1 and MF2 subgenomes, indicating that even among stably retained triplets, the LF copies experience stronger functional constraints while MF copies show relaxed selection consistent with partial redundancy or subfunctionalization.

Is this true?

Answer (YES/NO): NO